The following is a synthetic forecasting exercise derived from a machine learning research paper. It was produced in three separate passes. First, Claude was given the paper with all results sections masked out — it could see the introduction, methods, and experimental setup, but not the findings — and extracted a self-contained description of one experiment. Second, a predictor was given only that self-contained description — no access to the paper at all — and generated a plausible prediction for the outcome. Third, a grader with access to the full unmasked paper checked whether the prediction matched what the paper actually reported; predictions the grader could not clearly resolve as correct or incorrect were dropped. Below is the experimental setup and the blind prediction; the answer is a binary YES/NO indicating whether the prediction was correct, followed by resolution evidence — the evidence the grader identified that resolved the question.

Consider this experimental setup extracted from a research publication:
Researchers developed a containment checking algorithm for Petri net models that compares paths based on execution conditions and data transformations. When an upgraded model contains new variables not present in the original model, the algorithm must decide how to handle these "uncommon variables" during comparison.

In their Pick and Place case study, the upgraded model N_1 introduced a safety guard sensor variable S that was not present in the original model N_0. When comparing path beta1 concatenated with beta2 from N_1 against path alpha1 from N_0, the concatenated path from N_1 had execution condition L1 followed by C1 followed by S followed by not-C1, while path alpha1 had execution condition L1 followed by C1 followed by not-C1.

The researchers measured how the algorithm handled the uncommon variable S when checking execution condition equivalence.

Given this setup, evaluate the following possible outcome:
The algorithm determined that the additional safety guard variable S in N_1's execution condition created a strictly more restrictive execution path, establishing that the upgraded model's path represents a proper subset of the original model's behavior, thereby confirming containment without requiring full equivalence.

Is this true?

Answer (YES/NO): NO